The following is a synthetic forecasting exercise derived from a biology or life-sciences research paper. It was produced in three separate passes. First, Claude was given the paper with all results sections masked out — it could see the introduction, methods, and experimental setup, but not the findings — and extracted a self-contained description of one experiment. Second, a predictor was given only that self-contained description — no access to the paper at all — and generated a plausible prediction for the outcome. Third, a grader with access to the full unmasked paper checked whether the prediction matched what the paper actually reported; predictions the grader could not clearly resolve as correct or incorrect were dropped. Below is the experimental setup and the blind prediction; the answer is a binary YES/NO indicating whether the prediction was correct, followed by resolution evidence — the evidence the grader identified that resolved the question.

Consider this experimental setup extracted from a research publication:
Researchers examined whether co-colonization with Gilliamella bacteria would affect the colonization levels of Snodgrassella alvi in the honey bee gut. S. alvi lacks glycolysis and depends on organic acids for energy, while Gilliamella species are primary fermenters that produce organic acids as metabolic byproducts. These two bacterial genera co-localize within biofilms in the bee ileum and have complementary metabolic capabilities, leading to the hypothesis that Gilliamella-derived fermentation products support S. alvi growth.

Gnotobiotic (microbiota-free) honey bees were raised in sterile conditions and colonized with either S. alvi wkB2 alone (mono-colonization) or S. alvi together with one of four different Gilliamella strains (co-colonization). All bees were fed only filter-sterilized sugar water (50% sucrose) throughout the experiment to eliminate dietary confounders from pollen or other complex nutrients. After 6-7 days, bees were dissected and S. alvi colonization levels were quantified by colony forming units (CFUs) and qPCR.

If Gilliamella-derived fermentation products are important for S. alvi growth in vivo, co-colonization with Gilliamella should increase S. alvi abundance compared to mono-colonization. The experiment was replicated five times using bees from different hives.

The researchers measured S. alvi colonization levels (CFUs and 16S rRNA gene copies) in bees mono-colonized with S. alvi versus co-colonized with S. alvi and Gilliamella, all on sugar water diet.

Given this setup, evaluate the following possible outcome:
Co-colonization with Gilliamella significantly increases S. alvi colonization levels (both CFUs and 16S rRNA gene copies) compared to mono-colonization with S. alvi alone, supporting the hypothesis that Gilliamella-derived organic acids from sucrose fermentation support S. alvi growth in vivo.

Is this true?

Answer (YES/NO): NO